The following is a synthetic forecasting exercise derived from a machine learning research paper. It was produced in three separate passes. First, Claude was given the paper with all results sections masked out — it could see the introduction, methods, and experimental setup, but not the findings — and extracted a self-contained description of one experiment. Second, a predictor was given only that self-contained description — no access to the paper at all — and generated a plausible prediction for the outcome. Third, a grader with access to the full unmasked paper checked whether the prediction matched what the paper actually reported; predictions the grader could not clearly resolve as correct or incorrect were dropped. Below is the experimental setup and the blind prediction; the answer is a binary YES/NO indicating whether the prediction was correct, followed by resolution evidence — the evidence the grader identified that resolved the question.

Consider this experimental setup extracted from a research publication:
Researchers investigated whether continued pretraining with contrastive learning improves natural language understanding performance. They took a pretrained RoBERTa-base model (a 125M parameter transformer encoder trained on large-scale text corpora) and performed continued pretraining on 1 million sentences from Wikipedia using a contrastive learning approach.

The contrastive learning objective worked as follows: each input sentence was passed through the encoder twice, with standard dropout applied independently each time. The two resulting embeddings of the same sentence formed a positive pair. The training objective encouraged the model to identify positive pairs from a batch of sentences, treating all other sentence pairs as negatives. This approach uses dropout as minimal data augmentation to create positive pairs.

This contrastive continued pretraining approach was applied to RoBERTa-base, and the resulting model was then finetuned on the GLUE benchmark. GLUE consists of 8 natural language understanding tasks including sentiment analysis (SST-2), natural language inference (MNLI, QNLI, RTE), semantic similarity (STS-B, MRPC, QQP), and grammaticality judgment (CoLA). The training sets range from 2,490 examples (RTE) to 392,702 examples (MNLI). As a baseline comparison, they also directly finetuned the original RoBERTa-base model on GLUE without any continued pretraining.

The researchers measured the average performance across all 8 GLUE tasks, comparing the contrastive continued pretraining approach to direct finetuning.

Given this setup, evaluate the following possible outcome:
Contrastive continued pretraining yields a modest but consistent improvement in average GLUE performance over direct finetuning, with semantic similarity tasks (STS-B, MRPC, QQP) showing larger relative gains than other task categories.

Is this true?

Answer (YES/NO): NO